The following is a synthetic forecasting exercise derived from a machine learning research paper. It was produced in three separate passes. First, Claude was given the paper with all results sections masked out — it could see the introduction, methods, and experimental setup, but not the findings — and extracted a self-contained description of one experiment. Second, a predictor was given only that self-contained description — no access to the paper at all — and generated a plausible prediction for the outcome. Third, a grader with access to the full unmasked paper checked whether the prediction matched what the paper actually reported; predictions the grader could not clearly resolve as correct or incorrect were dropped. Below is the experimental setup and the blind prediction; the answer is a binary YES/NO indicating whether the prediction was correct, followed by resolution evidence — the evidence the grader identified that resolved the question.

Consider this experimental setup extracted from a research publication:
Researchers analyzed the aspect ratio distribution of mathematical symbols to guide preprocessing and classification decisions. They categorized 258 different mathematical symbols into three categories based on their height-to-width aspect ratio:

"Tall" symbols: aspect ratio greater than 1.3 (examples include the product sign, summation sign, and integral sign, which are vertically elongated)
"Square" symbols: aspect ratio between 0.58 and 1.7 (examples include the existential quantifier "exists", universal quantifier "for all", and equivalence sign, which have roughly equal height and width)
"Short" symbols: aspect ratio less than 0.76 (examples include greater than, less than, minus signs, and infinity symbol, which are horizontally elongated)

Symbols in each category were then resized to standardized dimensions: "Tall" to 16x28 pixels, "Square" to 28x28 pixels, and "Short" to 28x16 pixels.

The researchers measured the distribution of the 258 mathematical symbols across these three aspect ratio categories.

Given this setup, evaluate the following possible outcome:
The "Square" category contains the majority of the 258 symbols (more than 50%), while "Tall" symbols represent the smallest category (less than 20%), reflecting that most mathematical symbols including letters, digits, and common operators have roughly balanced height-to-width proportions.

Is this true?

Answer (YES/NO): NO